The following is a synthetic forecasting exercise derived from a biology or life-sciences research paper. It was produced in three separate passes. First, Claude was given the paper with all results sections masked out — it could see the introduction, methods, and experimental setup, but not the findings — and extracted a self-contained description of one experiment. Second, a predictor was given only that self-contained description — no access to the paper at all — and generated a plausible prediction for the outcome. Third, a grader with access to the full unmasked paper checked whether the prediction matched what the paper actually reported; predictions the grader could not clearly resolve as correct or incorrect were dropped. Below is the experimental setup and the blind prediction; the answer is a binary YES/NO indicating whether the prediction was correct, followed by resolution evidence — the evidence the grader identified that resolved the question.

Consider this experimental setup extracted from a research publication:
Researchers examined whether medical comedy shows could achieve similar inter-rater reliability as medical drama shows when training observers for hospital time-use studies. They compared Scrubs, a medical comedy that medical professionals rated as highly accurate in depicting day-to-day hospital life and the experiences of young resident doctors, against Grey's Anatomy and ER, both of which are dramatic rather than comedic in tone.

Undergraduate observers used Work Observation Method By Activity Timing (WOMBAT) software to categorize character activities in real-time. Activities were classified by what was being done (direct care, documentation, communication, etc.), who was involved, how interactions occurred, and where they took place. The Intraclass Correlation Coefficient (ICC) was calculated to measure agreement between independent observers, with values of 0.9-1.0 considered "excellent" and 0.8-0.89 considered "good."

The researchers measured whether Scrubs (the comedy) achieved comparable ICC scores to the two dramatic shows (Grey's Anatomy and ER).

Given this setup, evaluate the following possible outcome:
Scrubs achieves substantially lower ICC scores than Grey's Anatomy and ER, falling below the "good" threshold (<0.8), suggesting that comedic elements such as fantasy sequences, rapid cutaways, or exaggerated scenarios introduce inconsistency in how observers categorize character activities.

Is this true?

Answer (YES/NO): NO